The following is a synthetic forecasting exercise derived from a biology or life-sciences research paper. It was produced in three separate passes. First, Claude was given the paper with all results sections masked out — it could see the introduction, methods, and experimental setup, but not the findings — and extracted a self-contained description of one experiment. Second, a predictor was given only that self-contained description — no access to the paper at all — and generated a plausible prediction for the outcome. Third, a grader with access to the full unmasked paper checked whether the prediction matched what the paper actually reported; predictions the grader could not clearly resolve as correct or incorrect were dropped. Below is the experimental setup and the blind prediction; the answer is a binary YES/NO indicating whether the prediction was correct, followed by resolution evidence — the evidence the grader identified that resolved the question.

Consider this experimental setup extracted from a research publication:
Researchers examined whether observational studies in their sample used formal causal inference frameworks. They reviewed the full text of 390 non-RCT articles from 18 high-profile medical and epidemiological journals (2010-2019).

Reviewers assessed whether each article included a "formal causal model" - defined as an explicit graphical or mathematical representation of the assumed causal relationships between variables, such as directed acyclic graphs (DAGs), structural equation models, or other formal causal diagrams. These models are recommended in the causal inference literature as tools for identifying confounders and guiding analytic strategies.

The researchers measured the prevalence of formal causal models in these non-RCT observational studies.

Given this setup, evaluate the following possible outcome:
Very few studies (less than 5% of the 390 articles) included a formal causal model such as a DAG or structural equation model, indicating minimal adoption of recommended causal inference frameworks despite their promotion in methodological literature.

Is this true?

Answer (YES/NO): YES